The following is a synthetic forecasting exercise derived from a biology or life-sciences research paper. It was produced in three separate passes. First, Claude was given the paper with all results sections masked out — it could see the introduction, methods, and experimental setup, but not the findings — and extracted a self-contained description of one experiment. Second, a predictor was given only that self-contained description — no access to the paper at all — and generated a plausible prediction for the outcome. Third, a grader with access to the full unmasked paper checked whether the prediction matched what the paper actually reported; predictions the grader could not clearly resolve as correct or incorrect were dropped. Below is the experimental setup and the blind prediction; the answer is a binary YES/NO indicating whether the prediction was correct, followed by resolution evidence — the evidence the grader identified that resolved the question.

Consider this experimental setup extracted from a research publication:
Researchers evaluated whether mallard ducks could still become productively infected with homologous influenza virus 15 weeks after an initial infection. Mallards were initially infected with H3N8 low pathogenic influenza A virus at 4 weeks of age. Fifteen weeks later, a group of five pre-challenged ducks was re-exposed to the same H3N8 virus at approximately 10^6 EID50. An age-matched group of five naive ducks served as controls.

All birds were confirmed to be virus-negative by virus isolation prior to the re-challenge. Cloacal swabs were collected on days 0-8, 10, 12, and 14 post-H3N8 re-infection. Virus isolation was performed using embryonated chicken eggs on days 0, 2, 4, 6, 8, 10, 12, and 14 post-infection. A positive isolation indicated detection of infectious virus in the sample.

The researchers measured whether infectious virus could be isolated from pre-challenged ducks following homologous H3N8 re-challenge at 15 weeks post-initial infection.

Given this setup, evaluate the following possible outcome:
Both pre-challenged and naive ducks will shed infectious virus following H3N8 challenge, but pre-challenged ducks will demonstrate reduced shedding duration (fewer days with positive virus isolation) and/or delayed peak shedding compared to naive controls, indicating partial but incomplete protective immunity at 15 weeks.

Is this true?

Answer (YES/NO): NO